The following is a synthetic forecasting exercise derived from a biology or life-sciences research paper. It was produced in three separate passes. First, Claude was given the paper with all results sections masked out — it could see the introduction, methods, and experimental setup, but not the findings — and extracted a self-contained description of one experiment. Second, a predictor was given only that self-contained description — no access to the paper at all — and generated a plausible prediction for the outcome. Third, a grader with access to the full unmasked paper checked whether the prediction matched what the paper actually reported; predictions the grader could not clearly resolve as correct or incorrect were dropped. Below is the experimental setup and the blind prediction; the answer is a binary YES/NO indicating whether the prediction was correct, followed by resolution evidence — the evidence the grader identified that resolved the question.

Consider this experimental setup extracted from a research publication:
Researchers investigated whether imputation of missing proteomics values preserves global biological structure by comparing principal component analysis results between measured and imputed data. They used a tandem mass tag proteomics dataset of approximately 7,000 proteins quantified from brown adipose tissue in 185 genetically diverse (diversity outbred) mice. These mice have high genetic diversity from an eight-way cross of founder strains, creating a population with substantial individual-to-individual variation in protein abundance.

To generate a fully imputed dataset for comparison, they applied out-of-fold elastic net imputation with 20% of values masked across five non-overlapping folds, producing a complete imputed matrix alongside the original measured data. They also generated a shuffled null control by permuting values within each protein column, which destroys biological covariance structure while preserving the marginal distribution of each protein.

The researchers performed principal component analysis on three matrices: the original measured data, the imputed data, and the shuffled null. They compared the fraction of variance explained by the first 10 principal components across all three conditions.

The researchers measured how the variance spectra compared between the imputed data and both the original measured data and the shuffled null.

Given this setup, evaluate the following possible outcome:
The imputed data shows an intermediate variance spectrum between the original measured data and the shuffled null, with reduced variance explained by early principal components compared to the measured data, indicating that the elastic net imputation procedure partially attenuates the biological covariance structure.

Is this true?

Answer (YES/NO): NO